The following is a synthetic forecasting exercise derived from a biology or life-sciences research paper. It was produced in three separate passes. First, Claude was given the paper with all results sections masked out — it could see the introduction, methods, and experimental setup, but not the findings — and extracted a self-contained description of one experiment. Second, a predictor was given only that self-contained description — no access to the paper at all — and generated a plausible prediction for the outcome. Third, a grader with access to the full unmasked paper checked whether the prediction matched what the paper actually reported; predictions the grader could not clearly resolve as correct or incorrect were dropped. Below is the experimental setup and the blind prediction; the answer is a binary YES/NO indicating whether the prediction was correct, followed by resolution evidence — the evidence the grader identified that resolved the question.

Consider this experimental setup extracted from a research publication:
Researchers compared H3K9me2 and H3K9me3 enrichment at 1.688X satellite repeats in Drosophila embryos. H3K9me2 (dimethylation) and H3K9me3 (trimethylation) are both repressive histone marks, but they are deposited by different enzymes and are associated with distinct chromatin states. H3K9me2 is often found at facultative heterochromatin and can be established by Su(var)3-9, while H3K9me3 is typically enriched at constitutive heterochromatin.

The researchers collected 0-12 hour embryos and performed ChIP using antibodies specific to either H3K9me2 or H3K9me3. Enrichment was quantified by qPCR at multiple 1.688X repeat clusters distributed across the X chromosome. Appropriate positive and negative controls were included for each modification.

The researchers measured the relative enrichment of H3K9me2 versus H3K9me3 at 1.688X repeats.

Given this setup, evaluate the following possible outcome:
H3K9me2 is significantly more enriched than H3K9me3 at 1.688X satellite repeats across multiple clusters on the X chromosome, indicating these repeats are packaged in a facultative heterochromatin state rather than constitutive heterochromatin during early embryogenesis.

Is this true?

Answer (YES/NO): YES